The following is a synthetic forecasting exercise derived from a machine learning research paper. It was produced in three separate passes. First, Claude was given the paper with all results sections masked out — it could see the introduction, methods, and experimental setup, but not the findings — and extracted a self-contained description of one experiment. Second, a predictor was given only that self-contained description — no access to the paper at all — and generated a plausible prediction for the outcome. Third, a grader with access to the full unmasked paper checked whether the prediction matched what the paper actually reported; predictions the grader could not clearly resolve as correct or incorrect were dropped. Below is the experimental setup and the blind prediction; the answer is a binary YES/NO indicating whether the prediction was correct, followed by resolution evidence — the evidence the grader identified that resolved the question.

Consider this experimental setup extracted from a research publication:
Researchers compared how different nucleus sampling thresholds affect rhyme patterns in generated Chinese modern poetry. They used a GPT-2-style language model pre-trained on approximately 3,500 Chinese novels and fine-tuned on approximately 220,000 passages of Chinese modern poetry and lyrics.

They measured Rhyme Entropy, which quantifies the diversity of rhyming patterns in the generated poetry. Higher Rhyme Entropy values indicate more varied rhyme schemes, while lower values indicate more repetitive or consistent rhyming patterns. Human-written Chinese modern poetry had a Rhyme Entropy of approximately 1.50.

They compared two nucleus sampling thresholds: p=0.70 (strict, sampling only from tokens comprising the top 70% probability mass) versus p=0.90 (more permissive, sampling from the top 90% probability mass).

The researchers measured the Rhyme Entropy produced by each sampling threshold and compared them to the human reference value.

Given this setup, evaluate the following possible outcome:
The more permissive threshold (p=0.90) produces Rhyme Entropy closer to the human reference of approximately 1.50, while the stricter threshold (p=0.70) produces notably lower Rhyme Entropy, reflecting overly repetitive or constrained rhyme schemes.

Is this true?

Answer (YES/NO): NO